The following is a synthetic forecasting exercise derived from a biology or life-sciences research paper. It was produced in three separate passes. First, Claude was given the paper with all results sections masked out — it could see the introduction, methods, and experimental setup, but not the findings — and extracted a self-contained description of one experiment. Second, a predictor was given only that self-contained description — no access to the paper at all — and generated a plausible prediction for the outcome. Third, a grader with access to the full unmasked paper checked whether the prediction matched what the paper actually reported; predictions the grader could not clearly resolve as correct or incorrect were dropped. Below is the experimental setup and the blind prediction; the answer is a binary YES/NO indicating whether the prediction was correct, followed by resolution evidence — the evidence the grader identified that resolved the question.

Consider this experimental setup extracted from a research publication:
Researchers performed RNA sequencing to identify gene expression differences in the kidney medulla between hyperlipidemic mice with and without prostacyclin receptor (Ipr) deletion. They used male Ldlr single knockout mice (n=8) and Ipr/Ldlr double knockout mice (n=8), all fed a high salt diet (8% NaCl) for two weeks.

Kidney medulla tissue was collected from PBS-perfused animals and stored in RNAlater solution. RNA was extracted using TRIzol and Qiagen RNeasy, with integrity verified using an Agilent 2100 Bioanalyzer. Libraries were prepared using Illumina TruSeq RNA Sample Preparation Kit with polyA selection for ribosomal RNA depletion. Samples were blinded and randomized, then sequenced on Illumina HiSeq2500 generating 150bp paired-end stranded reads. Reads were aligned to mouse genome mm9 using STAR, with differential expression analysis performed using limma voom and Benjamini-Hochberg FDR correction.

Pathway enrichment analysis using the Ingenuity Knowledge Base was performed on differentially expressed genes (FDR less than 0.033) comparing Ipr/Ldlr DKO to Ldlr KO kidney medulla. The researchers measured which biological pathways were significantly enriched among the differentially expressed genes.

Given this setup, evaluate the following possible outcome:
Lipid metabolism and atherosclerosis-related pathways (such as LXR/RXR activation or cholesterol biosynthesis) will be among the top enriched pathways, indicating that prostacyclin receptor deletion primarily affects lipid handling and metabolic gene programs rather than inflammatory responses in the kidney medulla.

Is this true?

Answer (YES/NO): NO